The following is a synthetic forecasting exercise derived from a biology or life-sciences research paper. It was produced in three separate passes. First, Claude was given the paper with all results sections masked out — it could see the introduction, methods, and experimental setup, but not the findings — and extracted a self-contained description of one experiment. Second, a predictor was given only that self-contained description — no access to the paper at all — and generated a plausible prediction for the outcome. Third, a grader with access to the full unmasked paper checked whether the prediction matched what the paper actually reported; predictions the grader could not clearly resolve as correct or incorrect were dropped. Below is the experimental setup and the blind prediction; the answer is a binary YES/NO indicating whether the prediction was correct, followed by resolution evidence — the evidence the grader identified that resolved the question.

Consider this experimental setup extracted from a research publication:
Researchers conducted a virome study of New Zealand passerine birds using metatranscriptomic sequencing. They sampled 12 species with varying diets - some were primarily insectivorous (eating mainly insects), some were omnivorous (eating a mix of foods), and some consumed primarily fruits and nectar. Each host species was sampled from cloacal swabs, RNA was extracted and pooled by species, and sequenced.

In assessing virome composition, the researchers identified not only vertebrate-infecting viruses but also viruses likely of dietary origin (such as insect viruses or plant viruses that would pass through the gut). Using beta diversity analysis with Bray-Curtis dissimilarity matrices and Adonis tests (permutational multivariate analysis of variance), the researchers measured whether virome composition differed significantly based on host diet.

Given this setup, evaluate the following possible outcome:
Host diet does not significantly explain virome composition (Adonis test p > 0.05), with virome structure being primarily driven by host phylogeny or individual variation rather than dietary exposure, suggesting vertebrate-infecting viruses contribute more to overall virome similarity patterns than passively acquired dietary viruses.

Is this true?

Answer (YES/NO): NO